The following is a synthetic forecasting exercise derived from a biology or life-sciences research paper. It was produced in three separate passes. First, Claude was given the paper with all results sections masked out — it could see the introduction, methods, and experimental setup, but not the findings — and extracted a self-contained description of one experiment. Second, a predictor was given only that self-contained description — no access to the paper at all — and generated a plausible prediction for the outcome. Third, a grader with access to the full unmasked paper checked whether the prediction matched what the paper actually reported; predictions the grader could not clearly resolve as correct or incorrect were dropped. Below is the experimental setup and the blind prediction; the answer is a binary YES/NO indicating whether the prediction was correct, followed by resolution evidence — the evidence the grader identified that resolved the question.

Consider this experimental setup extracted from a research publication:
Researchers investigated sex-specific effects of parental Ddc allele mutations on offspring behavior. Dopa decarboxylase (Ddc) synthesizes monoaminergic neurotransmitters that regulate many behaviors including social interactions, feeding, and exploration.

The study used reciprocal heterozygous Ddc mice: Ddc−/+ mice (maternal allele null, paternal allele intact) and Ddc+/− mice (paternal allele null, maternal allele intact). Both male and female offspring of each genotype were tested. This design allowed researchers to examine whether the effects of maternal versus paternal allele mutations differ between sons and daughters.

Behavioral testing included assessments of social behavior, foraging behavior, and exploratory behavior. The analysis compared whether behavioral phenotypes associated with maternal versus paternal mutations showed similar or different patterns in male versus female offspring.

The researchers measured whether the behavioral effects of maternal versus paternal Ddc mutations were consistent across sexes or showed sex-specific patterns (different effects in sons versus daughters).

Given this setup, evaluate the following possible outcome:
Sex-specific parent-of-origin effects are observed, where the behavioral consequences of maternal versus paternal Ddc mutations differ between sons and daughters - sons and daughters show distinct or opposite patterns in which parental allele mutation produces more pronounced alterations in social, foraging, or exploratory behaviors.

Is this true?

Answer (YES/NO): YES